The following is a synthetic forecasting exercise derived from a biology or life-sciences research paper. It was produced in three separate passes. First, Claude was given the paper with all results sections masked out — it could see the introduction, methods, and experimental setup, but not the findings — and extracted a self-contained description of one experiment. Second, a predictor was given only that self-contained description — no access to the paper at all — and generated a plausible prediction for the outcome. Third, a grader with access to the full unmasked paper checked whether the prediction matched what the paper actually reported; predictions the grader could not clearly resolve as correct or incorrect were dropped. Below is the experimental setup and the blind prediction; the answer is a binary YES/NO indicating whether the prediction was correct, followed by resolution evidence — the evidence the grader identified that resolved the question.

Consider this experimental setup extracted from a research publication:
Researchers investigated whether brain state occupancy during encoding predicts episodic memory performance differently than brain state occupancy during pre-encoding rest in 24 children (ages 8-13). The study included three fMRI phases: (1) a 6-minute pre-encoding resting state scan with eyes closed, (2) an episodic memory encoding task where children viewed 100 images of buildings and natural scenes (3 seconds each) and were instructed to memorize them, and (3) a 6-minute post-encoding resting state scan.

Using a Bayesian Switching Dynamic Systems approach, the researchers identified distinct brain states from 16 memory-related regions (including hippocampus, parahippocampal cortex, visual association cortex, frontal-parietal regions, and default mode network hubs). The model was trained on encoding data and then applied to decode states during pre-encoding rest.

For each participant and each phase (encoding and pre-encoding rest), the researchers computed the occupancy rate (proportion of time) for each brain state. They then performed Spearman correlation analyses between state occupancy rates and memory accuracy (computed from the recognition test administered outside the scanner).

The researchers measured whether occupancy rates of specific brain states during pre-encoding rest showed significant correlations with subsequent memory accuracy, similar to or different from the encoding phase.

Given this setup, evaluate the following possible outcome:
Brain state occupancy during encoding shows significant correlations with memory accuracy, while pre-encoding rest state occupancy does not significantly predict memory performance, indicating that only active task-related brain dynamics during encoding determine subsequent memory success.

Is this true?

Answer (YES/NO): YES